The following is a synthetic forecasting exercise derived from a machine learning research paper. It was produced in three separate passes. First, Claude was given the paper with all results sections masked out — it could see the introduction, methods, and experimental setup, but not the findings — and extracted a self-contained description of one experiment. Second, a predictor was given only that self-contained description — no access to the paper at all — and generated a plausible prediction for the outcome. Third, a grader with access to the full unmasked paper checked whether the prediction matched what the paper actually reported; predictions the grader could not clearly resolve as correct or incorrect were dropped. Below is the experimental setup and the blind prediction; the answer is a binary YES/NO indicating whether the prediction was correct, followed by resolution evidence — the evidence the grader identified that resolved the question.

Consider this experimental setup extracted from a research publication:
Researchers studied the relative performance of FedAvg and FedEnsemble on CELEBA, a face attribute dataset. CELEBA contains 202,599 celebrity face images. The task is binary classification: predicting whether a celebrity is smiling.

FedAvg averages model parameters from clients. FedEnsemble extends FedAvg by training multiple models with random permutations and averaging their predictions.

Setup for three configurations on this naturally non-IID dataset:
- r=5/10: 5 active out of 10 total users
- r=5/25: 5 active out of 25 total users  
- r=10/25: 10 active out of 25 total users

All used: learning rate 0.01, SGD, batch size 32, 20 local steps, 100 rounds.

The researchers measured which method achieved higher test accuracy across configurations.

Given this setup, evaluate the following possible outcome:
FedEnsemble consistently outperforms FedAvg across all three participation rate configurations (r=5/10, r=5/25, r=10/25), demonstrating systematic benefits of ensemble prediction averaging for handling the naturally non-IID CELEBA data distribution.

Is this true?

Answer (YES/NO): YES